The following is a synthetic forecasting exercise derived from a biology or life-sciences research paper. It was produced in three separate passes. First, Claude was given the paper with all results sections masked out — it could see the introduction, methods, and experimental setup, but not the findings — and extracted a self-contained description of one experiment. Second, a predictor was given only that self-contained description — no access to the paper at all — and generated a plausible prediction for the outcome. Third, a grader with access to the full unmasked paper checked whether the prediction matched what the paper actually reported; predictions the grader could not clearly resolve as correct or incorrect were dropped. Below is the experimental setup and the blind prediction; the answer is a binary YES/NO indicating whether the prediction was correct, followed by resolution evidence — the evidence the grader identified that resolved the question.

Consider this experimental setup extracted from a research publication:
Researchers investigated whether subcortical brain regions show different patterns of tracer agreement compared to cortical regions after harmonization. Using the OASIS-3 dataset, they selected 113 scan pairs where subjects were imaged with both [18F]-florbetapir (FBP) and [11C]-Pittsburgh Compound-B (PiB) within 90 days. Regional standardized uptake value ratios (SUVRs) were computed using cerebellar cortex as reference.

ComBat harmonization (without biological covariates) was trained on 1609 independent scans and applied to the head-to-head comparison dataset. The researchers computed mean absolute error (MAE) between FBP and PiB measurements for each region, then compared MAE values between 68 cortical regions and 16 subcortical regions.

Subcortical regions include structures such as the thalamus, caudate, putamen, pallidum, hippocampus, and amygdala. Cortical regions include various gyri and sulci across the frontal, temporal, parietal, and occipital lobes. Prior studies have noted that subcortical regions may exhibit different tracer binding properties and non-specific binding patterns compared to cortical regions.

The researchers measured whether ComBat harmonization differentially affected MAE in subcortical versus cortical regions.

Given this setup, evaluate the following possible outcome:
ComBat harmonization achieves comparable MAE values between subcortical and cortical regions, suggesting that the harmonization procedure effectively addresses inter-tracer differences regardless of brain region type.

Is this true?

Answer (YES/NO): NO